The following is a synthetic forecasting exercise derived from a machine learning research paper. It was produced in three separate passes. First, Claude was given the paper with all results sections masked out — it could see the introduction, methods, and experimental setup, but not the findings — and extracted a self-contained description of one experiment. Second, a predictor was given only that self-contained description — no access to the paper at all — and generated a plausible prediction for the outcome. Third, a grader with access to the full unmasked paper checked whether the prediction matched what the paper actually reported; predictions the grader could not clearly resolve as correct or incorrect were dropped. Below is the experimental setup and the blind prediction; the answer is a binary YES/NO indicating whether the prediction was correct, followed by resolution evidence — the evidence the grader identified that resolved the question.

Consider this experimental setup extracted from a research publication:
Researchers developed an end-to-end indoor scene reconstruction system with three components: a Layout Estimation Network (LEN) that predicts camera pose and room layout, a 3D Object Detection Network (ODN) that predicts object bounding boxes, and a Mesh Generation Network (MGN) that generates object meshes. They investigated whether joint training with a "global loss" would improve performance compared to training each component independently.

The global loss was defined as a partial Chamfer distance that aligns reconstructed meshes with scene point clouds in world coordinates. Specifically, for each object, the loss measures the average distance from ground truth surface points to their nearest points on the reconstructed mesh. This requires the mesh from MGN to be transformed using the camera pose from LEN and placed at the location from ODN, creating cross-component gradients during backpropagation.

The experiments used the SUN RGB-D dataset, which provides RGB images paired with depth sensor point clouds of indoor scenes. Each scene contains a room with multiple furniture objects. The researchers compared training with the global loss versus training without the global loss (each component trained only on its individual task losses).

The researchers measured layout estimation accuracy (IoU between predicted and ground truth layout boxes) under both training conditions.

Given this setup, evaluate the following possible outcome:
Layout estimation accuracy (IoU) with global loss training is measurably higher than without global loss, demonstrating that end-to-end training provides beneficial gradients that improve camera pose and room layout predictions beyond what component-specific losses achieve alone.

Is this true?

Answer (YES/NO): YES